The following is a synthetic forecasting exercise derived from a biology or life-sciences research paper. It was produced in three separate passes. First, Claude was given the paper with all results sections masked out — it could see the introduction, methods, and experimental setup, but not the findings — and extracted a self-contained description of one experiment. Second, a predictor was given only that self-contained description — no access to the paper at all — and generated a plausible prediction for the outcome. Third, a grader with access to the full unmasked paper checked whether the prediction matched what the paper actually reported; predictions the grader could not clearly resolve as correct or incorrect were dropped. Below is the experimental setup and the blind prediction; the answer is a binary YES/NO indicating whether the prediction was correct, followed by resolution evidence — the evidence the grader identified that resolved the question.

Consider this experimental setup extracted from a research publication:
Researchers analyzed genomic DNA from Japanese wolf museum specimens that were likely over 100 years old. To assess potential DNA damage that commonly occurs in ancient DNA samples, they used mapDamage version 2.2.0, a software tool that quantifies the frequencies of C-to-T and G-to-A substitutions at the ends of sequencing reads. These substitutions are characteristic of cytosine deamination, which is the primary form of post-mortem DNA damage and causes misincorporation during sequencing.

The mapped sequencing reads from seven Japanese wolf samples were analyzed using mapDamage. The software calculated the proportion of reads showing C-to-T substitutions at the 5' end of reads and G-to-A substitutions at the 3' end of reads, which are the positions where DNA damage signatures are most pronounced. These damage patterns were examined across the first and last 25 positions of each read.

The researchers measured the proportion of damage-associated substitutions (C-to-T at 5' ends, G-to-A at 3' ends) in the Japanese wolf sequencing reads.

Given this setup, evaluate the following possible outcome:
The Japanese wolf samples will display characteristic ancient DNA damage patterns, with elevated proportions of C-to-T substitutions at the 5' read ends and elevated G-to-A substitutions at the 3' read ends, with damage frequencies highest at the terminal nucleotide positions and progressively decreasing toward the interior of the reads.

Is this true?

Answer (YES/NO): NO